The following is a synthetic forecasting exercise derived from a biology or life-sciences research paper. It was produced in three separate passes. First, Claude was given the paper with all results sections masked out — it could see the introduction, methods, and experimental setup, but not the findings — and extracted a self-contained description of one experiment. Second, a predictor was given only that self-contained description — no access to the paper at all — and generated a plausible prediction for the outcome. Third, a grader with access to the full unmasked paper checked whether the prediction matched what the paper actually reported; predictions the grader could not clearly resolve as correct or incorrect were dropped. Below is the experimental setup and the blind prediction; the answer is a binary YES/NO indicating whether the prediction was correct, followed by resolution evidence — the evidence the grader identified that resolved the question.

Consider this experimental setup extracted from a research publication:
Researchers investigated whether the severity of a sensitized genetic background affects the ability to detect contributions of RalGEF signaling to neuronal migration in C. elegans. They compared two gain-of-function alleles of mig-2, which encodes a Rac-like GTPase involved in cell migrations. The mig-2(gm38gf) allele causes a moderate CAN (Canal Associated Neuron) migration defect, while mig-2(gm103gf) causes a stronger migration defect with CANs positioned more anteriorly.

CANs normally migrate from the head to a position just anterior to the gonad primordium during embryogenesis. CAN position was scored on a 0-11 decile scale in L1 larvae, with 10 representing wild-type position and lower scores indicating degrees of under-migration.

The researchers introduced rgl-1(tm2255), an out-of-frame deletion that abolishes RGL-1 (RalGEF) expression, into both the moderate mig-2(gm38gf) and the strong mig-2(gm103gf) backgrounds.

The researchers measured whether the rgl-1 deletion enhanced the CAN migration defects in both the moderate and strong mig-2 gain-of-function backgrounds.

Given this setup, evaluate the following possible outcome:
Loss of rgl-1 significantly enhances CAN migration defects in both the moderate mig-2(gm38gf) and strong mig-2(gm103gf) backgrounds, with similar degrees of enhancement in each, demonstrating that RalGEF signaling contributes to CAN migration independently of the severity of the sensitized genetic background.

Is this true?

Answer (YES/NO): NO